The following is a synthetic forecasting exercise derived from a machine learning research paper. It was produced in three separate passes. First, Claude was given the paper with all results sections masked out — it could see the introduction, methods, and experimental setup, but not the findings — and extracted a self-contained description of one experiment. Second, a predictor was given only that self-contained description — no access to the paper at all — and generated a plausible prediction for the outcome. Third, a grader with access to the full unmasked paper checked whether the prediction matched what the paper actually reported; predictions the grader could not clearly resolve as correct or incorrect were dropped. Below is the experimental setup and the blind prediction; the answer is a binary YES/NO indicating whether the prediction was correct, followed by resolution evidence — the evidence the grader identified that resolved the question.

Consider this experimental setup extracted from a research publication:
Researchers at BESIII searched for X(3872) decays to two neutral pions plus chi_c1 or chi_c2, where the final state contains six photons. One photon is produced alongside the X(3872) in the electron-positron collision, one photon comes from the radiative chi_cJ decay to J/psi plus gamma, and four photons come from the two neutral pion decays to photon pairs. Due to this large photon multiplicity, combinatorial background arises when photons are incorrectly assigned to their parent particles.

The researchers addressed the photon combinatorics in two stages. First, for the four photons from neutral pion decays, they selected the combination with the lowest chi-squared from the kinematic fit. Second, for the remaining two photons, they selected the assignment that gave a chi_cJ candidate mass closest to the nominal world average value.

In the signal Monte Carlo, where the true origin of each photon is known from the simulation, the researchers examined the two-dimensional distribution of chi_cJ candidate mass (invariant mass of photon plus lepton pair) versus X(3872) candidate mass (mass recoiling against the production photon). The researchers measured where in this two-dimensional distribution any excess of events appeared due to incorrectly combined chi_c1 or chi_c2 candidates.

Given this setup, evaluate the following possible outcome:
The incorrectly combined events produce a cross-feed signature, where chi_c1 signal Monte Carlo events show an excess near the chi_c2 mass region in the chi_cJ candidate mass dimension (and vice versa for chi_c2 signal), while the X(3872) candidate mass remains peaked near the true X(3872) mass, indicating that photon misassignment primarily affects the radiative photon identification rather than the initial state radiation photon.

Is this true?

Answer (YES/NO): NO